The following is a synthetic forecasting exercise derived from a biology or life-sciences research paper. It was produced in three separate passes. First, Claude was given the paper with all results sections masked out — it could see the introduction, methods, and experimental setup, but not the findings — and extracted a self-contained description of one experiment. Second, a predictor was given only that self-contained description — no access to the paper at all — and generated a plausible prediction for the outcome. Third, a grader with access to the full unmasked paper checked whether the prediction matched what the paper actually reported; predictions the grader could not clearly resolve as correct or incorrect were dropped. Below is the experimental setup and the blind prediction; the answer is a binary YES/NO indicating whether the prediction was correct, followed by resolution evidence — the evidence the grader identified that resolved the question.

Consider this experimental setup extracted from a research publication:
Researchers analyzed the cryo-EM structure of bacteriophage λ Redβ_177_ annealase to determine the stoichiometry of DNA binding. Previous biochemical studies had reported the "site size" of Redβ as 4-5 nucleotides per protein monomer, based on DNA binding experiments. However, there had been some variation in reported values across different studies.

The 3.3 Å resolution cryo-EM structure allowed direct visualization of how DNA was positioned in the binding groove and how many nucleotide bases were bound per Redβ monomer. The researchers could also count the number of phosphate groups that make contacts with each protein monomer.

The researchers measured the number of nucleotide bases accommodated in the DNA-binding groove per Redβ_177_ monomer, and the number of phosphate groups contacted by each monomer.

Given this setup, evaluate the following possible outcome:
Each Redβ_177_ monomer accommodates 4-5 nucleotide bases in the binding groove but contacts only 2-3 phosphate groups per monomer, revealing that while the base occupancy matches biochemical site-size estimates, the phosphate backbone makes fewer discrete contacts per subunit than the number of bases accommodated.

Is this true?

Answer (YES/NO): NO